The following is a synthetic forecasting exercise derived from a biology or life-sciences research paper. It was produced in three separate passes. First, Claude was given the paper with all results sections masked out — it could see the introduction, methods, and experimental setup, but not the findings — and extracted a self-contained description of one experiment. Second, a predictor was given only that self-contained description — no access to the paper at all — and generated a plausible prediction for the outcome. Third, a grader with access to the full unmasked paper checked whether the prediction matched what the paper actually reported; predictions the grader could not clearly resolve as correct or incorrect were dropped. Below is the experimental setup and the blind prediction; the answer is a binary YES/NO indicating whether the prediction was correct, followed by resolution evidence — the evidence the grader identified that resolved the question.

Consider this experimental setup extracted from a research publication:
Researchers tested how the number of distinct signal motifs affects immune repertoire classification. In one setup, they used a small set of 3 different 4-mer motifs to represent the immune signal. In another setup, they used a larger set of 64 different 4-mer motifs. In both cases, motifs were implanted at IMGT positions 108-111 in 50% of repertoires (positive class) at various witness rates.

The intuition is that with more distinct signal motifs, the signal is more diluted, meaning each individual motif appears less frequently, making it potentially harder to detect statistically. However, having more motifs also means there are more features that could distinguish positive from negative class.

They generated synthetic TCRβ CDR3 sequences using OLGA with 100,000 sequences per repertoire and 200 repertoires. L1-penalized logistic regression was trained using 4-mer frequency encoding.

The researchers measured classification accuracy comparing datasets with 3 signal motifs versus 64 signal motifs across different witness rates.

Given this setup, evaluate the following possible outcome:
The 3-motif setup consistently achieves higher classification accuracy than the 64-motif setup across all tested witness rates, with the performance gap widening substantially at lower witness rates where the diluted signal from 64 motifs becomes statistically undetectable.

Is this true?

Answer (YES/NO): NO